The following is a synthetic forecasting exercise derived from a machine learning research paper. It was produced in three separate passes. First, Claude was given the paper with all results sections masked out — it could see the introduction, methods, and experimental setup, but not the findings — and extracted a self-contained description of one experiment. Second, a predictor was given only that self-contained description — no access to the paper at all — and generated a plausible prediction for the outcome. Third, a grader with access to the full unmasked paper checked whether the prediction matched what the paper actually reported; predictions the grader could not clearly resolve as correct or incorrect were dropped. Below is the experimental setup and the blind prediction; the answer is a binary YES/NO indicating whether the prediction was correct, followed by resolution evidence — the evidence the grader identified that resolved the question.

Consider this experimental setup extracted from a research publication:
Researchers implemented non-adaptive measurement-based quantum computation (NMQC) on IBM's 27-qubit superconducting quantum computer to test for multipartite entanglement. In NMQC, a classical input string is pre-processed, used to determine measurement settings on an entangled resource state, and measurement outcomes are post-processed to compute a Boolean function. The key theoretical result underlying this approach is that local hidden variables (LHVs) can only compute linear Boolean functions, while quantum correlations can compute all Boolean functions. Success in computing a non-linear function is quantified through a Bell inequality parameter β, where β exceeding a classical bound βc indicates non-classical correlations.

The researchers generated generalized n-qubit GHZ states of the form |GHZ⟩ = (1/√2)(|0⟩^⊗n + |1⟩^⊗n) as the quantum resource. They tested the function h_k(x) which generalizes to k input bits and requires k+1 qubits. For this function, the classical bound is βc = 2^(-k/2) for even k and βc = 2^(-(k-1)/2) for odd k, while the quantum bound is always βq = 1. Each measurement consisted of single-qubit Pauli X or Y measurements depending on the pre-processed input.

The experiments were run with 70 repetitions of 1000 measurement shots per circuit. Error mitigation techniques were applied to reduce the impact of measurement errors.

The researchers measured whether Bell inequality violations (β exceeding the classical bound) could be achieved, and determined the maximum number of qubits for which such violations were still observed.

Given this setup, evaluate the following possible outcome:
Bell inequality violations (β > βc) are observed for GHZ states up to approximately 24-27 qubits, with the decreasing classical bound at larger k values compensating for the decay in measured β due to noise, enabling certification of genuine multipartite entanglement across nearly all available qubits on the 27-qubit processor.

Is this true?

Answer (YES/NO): NO